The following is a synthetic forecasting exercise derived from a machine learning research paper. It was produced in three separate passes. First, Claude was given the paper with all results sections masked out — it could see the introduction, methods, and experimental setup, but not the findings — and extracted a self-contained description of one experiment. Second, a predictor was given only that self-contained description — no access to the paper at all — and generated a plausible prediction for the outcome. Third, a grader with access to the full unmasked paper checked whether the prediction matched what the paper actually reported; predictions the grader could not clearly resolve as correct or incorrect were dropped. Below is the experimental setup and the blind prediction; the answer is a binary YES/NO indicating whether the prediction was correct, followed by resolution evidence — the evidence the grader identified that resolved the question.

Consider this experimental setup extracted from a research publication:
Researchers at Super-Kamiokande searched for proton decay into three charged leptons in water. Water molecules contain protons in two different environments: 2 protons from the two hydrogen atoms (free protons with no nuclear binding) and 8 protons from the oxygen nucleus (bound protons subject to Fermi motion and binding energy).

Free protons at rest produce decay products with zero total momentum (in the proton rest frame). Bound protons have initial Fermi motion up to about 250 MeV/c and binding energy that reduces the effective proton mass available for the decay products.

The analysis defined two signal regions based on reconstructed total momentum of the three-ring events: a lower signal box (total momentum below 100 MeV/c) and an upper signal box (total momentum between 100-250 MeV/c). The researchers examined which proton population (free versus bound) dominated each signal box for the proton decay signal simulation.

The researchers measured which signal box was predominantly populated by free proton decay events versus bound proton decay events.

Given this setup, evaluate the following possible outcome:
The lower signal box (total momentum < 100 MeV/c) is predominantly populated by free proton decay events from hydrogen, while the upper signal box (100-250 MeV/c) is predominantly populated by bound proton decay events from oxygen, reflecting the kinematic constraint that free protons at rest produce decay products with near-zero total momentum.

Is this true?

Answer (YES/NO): YES